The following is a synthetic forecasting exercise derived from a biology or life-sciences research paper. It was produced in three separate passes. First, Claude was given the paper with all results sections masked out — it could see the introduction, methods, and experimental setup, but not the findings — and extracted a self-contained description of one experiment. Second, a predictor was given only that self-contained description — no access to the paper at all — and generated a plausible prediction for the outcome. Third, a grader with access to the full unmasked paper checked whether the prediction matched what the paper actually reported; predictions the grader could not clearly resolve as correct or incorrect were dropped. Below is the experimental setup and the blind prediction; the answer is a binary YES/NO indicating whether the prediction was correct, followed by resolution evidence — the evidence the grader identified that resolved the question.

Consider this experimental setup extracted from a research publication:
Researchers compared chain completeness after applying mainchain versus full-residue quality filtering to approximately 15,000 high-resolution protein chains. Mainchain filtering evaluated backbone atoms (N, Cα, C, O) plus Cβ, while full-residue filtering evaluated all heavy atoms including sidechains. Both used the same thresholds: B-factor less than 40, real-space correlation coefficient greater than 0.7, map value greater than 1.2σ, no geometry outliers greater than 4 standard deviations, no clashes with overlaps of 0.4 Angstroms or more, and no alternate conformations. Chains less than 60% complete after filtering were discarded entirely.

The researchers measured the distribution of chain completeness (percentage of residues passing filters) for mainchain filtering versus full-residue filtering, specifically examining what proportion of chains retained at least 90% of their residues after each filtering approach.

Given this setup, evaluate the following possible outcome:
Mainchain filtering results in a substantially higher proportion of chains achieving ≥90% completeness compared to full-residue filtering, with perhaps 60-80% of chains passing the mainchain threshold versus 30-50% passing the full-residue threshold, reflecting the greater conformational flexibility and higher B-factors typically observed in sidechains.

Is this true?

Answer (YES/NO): NO